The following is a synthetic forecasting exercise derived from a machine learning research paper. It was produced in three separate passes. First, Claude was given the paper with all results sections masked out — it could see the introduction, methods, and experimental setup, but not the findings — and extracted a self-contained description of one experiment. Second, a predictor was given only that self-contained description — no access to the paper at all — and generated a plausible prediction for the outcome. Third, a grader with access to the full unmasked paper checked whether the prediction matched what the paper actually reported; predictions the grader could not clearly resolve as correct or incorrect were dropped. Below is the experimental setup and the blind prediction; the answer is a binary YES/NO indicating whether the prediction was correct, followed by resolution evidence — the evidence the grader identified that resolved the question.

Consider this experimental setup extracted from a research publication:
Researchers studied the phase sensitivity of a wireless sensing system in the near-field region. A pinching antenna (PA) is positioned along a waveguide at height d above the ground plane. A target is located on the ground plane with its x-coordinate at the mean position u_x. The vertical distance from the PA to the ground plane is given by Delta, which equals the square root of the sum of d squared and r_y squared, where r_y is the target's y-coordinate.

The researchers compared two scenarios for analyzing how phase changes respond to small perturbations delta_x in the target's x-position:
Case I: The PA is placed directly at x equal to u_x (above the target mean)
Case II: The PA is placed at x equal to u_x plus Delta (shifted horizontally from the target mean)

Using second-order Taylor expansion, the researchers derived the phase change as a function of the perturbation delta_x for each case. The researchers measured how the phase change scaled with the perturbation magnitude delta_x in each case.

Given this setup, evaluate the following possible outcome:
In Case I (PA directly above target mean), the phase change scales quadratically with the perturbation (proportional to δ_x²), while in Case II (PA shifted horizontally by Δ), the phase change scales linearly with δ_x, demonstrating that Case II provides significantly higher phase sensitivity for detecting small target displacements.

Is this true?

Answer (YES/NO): YES